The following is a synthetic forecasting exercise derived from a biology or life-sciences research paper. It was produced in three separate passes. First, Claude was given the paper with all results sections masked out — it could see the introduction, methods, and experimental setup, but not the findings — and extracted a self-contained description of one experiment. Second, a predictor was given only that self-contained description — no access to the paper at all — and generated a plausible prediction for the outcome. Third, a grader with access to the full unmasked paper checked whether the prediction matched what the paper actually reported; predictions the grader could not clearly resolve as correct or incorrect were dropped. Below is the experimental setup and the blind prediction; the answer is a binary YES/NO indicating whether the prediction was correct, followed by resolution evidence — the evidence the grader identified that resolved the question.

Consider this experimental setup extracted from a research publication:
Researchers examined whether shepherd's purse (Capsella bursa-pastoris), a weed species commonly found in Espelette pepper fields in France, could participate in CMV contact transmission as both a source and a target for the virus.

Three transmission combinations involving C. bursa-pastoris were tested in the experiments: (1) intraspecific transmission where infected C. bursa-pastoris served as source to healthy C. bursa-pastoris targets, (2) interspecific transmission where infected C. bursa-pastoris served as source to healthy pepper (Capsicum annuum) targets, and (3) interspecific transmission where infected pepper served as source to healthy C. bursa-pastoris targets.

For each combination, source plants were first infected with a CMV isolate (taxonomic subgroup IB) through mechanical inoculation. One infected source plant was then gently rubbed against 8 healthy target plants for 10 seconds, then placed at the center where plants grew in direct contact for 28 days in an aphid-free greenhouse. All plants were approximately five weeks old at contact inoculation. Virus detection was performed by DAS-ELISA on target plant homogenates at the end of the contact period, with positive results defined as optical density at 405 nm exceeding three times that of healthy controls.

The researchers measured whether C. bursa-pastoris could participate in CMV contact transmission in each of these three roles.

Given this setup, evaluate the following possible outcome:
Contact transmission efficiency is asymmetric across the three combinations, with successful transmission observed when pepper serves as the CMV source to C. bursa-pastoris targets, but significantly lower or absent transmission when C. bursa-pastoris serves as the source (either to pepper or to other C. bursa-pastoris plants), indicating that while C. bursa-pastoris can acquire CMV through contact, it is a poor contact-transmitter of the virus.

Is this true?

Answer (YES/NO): NO